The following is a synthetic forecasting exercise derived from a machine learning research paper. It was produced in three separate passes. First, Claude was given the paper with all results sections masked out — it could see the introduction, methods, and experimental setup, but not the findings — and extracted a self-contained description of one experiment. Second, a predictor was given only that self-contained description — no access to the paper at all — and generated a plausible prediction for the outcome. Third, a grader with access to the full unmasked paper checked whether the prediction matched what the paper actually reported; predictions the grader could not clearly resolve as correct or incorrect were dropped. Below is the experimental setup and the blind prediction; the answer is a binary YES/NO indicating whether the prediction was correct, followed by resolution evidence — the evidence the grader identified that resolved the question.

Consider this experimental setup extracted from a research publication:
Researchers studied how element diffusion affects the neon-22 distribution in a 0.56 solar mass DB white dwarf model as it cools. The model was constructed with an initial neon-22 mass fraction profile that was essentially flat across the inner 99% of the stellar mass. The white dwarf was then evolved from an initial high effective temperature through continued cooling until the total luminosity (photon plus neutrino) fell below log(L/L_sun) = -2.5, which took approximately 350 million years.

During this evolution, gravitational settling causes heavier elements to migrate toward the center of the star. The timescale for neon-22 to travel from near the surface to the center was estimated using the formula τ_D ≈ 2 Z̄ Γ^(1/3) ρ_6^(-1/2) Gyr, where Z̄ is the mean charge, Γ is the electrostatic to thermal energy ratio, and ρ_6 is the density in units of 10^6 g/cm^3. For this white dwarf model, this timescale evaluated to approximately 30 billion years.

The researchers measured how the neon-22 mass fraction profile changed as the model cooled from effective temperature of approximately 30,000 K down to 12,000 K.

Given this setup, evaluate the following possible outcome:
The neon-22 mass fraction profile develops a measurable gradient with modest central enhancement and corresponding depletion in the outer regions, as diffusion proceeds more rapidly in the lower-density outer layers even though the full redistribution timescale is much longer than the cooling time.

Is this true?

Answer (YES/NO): NO